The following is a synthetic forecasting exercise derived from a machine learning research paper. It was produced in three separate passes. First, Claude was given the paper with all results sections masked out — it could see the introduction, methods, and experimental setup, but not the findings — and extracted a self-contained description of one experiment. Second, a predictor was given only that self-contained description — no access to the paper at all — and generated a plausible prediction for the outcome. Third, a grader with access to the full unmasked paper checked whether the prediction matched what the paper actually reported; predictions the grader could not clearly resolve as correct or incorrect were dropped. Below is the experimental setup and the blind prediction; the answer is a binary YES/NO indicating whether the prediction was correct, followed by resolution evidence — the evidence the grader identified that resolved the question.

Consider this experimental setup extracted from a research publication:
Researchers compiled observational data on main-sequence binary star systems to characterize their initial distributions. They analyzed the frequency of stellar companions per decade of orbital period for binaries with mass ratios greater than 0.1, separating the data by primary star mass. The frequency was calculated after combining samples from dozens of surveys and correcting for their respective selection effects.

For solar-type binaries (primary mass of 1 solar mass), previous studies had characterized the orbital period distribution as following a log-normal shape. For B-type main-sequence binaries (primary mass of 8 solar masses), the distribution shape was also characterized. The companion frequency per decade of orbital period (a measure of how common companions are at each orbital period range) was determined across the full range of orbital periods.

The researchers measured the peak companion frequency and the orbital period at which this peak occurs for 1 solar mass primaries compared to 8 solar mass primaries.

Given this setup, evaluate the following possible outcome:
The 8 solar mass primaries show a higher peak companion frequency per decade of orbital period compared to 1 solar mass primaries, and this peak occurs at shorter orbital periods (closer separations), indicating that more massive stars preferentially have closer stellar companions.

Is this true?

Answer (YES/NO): YES